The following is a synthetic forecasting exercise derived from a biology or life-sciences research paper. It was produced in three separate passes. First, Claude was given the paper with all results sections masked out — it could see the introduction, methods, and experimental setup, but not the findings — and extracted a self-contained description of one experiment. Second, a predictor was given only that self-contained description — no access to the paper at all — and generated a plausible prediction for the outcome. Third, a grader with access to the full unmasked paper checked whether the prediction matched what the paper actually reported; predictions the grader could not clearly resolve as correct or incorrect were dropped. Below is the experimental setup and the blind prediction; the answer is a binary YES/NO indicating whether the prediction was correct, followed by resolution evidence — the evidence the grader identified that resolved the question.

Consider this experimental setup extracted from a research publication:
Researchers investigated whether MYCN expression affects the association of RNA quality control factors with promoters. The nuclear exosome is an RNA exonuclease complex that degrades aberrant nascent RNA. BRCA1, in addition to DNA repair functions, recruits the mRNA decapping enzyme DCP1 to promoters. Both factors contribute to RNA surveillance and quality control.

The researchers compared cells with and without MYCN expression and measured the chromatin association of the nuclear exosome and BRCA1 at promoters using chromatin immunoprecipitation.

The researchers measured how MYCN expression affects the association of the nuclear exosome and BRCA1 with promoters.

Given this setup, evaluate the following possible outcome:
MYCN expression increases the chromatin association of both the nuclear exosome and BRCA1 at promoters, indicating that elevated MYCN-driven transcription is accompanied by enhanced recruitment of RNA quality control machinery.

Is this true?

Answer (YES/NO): YES